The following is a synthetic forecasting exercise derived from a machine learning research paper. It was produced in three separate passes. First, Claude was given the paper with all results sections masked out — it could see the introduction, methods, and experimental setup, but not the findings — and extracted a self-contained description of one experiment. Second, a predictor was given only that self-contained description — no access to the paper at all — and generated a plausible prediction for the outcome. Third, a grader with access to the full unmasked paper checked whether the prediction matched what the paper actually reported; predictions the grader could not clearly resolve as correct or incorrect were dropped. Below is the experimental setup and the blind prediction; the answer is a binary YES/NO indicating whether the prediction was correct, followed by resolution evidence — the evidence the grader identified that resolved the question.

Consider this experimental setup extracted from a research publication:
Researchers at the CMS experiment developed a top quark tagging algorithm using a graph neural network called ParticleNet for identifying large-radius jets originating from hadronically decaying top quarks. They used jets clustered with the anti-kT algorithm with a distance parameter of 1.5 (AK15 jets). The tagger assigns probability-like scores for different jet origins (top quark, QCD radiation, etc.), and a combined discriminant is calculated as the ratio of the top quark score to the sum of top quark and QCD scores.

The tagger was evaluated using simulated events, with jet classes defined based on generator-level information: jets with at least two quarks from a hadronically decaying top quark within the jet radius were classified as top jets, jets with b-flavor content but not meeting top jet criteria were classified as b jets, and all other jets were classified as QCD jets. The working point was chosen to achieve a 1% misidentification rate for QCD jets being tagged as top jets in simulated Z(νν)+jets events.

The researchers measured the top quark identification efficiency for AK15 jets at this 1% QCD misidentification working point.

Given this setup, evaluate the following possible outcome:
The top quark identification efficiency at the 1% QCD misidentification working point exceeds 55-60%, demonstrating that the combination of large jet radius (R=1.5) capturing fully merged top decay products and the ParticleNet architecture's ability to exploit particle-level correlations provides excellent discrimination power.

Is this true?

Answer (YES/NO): NO